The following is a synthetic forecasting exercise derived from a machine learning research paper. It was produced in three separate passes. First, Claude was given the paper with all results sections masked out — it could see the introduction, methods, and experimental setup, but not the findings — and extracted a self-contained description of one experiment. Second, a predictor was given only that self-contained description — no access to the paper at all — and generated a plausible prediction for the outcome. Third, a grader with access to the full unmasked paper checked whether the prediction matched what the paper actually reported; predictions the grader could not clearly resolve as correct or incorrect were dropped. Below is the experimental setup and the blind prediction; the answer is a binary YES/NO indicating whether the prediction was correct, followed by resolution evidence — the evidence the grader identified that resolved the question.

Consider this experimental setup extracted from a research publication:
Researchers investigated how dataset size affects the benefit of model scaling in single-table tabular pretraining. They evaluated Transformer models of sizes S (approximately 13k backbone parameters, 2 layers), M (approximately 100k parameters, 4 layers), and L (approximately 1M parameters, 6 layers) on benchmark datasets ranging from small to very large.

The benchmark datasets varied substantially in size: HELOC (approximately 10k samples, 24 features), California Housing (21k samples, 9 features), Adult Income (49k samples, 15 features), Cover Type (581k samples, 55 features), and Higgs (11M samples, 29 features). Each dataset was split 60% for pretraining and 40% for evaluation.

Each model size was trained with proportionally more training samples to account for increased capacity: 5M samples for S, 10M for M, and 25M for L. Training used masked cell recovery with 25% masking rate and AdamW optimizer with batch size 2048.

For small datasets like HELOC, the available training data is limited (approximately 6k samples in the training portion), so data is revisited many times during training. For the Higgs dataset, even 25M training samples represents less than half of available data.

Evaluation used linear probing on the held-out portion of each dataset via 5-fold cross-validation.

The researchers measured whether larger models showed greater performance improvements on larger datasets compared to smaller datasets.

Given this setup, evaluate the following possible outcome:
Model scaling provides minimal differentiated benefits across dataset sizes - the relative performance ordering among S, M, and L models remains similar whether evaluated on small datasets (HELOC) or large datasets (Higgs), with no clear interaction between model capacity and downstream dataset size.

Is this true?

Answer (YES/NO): NO